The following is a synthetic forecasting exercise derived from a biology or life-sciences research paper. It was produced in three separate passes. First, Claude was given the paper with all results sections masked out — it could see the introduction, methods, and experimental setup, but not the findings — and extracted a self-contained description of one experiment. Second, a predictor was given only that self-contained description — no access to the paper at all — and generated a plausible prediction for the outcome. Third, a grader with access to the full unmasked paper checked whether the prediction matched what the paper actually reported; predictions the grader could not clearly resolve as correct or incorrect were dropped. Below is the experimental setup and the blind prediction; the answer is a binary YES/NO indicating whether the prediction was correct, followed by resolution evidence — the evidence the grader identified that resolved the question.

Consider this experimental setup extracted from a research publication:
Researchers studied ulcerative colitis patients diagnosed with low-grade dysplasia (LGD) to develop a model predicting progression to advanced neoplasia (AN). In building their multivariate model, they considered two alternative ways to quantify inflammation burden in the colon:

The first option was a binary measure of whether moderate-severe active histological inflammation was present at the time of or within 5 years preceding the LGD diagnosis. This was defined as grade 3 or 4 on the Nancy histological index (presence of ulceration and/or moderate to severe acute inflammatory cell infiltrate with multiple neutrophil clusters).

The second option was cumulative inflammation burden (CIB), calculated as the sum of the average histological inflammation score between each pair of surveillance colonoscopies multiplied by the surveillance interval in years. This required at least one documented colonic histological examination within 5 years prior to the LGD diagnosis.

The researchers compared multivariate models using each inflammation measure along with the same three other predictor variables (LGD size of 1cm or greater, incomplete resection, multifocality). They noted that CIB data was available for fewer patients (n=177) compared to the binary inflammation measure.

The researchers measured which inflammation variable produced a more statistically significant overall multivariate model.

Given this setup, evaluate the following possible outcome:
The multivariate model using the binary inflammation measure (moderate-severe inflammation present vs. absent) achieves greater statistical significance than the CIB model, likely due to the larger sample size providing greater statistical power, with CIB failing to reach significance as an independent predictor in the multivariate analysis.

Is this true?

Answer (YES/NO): NO